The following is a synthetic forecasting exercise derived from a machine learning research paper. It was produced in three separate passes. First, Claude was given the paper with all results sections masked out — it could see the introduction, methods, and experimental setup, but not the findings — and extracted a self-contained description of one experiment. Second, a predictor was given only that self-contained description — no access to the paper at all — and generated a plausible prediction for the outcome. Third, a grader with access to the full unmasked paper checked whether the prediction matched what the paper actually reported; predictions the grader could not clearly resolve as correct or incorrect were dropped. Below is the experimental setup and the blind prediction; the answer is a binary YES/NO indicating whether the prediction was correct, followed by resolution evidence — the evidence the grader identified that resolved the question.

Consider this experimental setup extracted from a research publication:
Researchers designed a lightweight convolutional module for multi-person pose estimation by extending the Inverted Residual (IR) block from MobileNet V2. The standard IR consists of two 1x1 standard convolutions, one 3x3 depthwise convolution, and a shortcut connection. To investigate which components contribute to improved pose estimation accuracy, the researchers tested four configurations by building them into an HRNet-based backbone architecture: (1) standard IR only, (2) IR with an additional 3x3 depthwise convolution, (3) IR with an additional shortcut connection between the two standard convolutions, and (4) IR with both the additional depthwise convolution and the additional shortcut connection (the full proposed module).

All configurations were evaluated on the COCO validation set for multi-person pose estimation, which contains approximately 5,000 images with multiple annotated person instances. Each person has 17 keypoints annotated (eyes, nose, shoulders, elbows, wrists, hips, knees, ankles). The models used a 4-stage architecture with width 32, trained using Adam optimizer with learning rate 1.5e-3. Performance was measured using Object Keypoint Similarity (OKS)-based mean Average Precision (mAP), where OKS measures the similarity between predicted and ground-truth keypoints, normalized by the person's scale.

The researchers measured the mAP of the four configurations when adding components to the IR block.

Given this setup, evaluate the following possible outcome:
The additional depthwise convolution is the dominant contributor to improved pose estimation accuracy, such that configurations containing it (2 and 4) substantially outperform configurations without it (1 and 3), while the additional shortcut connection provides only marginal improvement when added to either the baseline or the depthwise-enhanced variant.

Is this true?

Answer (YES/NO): NO